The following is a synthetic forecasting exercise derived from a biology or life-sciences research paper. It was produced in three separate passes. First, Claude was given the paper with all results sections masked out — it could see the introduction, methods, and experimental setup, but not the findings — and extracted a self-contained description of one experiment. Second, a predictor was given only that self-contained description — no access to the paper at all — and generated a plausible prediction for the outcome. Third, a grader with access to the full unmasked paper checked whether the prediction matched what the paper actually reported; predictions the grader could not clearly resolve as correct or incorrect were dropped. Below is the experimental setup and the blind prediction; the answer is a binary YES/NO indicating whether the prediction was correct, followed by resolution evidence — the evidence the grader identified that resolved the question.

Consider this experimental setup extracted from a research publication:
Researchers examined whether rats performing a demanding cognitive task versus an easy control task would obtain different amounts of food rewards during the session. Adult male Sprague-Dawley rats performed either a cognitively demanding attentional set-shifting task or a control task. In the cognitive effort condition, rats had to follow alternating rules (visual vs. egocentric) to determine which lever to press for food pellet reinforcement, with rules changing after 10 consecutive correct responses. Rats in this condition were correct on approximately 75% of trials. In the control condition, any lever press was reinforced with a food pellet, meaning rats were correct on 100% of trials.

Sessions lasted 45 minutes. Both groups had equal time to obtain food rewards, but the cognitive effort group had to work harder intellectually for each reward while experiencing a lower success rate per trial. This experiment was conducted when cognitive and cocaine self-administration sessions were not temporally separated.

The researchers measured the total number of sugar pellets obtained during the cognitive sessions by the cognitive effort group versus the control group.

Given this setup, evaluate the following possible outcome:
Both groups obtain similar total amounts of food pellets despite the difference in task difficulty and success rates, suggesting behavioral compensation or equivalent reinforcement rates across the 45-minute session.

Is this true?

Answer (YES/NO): YES